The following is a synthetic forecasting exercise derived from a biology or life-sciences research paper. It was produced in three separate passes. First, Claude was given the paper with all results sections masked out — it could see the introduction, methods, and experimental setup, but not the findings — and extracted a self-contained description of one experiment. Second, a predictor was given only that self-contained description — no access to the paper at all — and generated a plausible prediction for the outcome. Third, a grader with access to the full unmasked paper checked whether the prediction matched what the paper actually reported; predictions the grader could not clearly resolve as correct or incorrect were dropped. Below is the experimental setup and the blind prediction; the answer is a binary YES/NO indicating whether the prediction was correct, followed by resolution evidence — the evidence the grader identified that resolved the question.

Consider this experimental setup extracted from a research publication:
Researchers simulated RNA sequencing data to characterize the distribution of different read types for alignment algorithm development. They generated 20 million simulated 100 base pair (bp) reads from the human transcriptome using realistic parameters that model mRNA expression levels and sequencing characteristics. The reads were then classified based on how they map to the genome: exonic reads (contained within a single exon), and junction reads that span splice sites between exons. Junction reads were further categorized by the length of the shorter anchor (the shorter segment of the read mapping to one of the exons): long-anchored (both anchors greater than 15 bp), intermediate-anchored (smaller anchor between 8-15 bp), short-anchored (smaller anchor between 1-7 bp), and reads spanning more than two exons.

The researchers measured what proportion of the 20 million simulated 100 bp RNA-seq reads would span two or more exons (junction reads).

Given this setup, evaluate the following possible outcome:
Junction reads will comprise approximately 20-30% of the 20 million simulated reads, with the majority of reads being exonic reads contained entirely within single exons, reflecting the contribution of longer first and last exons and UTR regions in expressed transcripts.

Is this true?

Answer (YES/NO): NO